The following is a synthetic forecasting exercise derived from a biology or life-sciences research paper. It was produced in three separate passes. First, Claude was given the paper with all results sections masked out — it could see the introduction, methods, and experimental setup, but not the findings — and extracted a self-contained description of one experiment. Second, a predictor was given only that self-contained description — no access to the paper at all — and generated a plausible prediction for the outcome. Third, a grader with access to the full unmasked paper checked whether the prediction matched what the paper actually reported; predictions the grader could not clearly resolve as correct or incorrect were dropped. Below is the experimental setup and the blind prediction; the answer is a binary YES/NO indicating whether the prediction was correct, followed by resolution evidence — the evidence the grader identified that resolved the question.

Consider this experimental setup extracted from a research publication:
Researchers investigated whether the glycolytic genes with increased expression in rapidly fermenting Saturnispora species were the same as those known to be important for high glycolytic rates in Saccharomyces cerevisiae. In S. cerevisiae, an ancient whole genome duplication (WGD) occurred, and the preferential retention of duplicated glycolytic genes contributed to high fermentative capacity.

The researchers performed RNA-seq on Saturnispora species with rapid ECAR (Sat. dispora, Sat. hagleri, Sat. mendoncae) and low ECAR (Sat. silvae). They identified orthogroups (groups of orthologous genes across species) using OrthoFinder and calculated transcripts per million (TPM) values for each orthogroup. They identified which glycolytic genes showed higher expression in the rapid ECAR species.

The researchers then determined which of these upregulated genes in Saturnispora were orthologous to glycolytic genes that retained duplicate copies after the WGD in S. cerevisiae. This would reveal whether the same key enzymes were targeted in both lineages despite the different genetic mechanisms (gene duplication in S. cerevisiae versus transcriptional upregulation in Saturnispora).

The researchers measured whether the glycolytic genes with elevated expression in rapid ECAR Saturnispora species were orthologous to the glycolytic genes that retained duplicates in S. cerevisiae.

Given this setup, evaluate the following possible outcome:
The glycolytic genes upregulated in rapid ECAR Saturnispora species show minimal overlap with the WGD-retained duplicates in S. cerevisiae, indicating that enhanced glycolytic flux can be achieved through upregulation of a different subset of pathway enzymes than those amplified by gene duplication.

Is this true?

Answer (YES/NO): NO